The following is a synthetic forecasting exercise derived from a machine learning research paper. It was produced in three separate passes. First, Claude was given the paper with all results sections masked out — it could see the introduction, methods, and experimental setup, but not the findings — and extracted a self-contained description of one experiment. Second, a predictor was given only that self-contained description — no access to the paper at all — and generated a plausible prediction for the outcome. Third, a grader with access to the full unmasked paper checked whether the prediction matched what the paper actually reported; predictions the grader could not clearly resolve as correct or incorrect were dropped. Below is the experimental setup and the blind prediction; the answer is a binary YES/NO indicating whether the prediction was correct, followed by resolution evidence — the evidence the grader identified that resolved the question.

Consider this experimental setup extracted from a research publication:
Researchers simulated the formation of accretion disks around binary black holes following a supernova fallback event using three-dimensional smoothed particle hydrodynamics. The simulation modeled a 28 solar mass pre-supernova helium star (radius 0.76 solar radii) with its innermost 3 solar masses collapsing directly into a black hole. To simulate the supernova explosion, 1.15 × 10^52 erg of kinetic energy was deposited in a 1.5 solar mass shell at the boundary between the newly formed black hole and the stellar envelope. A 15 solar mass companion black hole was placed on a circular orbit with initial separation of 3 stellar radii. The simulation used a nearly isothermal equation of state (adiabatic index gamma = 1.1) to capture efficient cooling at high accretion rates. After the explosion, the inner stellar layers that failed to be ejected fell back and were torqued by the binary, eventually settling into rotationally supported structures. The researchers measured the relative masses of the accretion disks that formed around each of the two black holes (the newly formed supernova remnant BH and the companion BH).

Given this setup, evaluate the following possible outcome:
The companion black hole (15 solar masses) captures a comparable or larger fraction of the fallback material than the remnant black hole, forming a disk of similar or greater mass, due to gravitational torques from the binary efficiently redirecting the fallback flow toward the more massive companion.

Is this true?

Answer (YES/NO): YES